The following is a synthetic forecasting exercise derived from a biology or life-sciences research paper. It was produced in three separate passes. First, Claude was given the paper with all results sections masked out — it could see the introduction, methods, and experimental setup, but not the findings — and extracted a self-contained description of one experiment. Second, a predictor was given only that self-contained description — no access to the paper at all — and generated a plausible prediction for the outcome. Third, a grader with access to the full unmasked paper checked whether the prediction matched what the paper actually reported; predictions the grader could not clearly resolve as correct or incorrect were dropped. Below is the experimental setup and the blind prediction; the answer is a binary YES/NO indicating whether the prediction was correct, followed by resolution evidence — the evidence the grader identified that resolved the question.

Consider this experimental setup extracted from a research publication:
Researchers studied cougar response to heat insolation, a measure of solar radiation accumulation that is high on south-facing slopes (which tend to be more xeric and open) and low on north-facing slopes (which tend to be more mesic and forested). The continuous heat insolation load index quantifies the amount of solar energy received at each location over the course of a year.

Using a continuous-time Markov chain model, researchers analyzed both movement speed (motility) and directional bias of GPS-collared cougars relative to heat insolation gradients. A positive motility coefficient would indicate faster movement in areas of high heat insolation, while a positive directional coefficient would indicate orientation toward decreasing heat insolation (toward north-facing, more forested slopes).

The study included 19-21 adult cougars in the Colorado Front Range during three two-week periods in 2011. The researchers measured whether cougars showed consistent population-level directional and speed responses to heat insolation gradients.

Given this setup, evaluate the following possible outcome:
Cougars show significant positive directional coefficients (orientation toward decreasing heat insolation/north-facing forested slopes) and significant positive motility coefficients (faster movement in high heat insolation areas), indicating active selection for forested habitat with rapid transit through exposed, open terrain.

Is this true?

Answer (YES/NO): NO